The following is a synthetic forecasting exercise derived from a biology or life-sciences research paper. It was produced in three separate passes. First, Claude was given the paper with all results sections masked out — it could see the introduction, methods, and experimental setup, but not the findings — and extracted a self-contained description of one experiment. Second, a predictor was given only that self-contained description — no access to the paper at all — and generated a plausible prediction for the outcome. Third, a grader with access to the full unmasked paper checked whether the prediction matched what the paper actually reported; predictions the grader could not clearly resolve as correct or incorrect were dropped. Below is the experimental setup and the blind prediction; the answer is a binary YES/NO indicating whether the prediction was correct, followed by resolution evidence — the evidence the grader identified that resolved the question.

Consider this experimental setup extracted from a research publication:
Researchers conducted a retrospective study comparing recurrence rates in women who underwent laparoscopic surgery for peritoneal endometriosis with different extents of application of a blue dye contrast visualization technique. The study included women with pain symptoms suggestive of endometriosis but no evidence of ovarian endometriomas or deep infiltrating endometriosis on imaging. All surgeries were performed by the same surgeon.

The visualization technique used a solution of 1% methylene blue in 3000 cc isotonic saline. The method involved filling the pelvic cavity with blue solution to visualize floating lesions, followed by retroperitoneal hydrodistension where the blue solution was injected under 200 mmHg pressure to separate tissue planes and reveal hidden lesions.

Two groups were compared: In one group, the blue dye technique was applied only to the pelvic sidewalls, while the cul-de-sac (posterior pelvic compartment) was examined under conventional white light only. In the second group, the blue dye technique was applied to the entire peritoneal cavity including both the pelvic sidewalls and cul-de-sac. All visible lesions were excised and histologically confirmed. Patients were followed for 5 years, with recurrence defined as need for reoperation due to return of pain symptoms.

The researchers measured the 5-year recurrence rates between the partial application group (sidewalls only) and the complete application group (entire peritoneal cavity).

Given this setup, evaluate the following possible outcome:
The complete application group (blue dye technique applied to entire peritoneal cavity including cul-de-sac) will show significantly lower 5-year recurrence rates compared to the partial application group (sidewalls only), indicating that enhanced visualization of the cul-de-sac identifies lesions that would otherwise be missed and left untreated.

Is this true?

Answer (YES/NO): YES